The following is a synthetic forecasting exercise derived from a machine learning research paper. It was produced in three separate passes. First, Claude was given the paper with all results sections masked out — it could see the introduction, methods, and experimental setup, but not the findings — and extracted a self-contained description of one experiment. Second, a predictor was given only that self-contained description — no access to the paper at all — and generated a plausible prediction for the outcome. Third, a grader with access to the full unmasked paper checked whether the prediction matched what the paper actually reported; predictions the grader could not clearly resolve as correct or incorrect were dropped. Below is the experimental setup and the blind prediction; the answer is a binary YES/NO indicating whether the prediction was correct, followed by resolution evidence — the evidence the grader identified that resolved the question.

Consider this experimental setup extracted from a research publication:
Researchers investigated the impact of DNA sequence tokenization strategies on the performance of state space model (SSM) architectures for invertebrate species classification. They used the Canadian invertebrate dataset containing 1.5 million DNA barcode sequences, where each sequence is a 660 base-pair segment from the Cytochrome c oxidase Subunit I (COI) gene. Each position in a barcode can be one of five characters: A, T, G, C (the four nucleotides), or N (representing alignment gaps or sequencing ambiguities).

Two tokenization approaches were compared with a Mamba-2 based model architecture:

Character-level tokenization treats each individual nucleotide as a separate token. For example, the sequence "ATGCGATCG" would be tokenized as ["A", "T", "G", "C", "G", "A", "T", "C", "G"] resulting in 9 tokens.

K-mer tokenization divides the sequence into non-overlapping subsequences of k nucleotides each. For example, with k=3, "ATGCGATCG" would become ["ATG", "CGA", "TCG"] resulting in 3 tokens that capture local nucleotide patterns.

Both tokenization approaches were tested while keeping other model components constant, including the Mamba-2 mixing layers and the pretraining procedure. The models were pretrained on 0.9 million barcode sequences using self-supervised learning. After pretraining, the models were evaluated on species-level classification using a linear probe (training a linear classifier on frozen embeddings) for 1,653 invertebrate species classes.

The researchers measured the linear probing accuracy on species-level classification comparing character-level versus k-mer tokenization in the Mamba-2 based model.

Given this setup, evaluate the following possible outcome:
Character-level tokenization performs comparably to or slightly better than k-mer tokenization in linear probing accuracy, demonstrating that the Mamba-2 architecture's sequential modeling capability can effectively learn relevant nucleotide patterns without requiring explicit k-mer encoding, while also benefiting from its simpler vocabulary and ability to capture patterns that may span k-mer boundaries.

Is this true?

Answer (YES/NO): YES